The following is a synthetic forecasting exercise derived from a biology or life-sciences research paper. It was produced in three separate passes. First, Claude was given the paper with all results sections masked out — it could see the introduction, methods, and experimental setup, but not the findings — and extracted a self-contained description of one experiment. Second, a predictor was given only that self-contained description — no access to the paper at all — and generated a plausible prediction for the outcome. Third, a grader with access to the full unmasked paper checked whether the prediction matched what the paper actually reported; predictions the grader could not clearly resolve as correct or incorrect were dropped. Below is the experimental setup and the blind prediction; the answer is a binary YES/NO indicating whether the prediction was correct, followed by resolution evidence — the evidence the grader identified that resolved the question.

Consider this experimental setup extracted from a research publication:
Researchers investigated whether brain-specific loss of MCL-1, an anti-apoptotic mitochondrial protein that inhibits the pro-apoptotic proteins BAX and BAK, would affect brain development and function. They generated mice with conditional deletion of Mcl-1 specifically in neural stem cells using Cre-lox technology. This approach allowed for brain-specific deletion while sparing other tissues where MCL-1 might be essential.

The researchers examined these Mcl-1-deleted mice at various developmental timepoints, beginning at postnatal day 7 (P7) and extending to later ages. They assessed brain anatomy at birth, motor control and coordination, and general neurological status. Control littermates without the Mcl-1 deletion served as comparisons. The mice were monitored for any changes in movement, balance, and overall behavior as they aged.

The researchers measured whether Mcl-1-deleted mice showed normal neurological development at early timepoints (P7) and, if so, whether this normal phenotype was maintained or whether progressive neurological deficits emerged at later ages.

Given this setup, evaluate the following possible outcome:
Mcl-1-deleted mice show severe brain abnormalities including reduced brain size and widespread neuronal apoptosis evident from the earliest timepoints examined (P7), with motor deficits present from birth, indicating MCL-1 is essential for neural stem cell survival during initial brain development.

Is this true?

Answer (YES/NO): NO